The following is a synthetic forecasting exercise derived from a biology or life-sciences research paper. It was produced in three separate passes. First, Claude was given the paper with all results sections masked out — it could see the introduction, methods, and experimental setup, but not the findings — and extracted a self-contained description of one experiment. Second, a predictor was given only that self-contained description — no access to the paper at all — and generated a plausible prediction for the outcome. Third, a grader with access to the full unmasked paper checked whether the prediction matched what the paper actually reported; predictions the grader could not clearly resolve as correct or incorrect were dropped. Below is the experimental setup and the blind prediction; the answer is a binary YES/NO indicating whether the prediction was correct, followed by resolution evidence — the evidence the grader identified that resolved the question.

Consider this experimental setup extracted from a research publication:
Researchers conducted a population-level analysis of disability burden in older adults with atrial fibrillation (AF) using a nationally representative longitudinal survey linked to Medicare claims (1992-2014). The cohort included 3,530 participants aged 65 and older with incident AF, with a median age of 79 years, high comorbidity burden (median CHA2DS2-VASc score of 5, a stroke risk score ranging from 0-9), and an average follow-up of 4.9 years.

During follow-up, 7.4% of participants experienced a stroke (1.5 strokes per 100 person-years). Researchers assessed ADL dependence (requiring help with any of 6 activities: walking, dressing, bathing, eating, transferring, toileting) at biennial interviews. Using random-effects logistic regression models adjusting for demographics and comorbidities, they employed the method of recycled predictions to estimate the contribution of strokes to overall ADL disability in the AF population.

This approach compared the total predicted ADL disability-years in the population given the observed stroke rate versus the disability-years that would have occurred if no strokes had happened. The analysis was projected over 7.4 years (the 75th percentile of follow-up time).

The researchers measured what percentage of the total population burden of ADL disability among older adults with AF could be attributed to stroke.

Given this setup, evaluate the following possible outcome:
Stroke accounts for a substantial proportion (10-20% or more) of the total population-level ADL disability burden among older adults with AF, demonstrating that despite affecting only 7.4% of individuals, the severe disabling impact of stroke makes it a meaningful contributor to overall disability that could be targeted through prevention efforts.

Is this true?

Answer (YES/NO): NO